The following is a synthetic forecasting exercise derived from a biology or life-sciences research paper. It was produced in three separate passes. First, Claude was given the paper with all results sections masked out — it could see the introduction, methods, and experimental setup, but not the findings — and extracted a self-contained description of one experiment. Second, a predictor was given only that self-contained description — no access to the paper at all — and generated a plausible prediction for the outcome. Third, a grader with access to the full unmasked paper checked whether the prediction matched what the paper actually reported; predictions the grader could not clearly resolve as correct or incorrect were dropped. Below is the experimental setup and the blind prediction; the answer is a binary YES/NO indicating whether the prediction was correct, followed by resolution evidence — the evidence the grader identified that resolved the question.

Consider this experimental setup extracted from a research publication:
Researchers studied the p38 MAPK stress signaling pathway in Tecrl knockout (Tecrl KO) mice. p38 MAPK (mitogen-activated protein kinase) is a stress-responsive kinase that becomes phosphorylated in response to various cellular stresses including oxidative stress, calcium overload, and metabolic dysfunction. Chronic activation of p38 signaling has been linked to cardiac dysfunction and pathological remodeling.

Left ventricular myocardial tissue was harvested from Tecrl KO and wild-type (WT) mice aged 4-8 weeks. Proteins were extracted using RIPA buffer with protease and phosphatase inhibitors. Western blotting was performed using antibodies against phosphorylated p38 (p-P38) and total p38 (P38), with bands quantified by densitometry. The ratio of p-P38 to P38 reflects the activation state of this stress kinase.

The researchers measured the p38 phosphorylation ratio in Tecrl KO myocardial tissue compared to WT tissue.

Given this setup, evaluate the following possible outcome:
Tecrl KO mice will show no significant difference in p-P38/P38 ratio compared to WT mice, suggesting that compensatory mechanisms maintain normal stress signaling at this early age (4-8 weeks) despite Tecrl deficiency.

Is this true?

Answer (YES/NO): NO